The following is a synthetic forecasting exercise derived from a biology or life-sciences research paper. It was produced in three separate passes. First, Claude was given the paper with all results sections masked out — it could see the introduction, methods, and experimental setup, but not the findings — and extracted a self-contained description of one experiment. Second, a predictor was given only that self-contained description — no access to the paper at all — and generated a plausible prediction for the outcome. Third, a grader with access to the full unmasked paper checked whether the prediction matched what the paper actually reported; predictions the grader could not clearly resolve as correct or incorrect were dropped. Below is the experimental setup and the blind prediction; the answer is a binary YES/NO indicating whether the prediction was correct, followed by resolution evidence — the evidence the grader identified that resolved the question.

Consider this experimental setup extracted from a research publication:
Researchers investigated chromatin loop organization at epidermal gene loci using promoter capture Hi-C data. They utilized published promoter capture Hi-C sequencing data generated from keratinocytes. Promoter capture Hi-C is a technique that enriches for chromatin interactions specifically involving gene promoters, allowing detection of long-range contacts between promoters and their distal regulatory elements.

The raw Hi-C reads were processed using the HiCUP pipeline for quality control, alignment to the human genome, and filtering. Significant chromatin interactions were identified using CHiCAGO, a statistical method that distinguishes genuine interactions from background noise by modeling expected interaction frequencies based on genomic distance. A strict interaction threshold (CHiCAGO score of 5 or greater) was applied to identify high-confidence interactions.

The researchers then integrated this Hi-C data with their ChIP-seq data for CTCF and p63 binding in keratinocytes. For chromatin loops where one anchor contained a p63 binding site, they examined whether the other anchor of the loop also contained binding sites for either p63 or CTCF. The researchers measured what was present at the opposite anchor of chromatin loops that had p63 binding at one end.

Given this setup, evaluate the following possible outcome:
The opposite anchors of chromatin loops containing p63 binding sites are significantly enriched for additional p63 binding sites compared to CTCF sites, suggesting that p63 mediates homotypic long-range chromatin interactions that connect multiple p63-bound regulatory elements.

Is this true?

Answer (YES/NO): NO